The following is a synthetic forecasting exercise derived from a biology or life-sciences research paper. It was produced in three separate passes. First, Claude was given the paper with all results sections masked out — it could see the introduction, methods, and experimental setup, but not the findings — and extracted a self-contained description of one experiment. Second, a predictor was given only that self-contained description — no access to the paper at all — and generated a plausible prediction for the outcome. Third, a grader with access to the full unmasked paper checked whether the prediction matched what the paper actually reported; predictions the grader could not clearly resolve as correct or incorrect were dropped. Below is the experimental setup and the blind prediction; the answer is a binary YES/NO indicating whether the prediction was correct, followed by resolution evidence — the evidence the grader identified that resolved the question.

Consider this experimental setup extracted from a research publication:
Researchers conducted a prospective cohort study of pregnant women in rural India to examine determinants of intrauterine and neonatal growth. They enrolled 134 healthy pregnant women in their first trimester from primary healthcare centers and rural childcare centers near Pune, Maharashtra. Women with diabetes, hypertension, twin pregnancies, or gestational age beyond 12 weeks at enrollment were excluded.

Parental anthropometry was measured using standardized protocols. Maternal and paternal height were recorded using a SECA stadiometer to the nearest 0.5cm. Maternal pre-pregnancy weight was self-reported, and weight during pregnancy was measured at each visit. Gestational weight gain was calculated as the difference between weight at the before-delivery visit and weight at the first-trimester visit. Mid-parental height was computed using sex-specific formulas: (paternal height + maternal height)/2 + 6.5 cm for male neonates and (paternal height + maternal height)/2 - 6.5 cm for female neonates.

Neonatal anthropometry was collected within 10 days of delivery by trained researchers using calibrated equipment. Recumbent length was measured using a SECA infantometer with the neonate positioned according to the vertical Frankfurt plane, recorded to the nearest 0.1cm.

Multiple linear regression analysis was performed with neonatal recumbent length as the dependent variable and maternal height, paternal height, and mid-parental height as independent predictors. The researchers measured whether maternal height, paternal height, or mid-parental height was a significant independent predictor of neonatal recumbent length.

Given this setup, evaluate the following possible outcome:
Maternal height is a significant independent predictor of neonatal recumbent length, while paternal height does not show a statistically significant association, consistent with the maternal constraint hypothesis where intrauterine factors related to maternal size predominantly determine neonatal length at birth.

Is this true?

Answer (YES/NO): NO